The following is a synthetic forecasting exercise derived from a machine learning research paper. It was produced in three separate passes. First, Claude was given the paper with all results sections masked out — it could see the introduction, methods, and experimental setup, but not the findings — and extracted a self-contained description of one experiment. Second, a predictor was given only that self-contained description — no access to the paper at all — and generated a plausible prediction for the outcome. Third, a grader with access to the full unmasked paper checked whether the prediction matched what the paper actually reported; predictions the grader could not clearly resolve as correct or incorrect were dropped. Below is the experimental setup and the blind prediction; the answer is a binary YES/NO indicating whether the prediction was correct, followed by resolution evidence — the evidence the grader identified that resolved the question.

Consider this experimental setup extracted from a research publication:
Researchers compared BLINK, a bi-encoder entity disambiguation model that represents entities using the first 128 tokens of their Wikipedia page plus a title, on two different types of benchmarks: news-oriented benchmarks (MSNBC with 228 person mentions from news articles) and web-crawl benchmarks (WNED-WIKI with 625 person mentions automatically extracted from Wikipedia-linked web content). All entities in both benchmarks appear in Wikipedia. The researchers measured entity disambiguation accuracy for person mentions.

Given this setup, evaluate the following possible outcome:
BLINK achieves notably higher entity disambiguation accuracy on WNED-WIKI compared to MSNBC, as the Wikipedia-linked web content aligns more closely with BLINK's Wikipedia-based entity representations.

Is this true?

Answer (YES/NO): YES